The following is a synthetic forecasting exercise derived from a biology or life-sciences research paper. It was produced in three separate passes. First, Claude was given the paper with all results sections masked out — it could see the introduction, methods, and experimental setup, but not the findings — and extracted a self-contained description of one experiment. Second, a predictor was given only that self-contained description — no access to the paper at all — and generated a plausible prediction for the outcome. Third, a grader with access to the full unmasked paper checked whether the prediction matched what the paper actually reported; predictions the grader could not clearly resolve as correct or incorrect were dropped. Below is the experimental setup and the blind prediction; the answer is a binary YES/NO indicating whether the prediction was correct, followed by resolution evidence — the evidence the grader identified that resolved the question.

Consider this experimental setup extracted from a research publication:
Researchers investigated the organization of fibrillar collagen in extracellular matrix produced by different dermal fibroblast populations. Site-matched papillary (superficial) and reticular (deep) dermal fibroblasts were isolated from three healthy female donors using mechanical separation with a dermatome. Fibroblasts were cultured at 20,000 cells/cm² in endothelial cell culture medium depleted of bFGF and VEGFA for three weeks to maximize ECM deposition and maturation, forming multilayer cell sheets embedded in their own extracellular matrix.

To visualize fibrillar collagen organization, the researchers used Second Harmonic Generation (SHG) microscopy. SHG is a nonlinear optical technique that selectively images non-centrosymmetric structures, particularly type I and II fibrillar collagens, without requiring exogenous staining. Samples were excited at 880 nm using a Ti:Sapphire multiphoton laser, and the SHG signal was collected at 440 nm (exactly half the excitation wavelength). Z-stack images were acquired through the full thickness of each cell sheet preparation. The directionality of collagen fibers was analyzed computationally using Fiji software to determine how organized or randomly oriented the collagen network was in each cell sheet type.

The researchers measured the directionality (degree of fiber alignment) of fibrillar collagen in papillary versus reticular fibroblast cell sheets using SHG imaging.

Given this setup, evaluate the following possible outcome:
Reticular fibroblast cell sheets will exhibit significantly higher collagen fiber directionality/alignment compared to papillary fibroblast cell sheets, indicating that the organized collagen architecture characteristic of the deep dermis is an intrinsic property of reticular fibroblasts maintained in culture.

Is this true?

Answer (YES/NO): YES